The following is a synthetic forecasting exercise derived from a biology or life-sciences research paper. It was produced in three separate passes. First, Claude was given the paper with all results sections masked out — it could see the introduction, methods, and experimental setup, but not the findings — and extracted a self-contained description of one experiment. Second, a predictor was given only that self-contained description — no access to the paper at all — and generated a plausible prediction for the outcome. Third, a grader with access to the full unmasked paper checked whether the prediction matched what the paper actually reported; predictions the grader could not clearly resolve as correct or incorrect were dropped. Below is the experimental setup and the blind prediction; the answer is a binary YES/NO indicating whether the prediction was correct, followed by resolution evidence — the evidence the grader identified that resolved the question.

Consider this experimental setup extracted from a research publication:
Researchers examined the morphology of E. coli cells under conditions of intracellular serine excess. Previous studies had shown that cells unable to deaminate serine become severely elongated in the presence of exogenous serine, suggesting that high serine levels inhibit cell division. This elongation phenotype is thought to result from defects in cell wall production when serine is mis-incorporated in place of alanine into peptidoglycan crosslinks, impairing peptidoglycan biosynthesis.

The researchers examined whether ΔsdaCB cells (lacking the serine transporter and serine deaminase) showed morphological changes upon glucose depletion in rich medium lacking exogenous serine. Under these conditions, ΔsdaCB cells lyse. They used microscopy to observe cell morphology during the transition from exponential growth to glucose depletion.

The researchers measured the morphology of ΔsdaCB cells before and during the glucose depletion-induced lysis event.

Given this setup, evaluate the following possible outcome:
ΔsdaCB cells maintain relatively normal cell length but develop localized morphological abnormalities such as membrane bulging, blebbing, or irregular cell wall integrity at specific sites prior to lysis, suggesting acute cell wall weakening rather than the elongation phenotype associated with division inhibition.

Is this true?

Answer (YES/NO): NO